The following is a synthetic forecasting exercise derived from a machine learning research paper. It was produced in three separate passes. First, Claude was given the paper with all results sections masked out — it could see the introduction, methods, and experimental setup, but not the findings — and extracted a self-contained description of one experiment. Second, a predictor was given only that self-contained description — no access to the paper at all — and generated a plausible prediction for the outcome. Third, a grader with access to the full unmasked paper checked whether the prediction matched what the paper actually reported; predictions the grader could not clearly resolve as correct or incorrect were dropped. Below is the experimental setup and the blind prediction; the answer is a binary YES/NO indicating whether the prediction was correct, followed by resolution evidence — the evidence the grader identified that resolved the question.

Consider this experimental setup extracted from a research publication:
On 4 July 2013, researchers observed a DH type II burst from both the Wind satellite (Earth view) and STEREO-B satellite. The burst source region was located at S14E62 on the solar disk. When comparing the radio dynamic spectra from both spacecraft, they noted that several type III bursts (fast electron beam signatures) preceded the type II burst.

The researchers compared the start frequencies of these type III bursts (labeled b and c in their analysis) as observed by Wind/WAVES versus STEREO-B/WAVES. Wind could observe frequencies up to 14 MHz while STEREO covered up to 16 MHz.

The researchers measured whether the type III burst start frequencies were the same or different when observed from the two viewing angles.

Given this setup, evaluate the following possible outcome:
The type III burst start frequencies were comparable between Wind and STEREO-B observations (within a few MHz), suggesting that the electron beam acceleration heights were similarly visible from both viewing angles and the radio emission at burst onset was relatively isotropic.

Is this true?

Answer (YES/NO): NO